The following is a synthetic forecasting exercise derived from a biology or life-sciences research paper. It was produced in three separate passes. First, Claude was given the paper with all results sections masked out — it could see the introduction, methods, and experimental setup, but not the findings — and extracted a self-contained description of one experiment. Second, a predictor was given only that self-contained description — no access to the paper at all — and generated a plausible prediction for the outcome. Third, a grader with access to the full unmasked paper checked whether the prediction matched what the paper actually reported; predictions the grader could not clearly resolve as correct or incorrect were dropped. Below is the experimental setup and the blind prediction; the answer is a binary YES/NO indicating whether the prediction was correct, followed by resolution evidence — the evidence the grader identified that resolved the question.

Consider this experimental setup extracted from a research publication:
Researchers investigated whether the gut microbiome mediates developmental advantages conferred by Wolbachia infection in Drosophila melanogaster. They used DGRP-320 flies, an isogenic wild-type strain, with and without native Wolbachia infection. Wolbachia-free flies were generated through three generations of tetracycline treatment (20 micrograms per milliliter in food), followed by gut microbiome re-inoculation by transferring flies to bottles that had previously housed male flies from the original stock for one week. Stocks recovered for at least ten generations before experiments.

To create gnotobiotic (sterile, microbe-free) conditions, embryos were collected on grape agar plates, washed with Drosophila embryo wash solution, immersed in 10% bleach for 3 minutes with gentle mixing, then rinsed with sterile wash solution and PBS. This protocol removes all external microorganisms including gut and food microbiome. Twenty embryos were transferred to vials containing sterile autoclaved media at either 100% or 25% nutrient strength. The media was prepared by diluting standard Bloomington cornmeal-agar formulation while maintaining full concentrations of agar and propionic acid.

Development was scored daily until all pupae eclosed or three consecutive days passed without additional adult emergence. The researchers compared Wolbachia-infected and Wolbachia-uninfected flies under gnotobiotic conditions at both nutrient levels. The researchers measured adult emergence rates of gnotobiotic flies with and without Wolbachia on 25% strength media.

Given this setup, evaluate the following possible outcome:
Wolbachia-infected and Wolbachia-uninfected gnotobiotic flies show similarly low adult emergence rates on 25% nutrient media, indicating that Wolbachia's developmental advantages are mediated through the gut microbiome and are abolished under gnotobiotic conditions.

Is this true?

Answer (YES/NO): NO